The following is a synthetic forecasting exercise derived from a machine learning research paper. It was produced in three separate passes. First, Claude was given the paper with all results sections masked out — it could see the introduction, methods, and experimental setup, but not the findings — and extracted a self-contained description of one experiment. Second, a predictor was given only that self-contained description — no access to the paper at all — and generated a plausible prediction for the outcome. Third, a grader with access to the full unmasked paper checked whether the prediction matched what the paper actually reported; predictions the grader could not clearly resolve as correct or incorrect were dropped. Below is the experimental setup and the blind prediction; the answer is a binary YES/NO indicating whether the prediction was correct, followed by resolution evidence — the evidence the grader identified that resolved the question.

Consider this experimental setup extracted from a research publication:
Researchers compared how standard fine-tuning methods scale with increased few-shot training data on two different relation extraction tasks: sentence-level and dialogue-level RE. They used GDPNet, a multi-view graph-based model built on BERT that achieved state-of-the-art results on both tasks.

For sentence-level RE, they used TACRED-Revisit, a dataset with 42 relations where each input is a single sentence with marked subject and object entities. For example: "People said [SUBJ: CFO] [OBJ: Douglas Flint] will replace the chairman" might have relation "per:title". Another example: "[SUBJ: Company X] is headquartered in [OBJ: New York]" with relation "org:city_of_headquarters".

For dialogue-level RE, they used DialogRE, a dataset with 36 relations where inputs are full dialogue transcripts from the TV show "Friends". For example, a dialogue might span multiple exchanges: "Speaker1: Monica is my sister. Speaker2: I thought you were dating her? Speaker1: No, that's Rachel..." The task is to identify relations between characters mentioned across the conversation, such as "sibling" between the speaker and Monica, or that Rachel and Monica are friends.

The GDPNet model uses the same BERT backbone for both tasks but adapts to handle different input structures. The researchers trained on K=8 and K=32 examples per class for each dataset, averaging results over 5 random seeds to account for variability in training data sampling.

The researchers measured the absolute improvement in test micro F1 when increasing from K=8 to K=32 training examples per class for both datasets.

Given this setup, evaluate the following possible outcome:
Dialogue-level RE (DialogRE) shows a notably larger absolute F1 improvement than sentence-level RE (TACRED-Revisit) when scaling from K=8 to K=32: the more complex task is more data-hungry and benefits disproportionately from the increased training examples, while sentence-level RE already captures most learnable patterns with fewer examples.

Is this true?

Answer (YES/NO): YES